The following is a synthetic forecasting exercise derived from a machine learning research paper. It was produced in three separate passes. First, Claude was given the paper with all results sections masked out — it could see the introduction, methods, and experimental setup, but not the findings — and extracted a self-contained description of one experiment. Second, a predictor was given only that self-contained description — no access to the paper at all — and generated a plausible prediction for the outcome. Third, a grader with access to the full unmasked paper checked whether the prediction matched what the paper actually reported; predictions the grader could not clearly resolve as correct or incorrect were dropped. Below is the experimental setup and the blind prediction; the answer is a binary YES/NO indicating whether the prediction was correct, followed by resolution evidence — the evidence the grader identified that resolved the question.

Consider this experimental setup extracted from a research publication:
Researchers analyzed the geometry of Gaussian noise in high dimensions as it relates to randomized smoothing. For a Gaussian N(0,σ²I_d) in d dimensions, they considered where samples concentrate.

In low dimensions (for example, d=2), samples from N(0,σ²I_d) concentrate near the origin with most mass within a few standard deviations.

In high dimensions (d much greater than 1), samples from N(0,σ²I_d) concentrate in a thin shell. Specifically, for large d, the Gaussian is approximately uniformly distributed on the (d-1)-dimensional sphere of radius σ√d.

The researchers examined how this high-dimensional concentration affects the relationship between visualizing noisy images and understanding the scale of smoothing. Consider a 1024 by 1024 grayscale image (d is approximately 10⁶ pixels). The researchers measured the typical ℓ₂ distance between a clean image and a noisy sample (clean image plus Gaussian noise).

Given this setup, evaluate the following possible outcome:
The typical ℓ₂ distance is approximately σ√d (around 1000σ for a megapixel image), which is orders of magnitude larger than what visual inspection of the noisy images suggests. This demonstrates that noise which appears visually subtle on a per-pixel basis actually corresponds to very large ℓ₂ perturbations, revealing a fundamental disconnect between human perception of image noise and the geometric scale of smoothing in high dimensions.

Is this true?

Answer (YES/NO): YES